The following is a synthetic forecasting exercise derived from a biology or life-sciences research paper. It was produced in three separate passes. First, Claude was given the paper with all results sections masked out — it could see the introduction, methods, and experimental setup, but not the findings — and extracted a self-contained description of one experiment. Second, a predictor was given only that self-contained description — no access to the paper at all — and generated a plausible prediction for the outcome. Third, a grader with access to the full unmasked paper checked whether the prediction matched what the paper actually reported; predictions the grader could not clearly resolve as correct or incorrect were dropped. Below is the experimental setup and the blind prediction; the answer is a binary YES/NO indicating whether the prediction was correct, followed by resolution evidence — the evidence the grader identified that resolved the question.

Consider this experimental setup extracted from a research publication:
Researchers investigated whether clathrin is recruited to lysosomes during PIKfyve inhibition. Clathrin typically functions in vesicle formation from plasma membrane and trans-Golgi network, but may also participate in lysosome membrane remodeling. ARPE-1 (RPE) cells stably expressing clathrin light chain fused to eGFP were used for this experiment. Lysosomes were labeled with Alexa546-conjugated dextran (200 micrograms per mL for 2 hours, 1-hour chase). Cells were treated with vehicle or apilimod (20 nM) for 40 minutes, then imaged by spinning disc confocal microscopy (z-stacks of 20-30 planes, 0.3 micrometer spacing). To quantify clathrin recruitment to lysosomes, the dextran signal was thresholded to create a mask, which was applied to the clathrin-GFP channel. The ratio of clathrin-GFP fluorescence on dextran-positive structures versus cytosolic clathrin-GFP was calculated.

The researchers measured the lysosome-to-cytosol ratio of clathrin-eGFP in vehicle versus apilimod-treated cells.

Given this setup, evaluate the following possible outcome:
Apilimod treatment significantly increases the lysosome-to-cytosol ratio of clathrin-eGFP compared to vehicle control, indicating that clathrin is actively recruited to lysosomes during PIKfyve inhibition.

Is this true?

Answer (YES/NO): NO